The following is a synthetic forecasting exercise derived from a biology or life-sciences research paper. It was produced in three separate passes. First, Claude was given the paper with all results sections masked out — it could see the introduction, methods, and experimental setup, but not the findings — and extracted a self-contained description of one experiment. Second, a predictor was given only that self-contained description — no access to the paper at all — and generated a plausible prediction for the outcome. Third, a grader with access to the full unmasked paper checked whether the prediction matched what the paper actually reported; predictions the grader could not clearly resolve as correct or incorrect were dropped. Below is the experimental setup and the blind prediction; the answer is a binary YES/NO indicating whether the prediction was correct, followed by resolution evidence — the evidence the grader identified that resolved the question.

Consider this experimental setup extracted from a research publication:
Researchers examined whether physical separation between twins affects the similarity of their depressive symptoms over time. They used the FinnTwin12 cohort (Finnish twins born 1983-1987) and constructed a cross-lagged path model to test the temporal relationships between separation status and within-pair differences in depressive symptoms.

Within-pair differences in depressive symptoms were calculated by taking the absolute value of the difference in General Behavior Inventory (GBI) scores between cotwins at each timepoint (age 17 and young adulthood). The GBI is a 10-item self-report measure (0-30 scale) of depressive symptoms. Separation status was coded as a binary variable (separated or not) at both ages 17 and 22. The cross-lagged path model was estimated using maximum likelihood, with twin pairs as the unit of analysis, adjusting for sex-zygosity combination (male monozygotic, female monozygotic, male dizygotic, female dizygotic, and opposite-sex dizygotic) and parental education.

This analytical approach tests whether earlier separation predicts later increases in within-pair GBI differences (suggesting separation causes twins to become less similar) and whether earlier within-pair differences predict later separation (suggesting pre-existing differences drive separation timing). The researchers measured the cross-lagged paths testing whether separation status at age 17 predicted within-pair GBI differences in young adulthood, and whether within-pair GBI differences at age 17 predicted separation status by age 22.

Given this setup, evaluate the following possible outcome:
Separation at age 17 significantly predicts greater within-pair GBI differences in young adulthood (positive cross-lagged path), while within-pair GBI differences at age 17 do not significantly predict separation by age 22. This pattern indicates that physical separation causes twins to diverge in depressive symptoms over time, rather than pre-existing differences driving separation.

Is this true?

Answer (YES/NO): NO